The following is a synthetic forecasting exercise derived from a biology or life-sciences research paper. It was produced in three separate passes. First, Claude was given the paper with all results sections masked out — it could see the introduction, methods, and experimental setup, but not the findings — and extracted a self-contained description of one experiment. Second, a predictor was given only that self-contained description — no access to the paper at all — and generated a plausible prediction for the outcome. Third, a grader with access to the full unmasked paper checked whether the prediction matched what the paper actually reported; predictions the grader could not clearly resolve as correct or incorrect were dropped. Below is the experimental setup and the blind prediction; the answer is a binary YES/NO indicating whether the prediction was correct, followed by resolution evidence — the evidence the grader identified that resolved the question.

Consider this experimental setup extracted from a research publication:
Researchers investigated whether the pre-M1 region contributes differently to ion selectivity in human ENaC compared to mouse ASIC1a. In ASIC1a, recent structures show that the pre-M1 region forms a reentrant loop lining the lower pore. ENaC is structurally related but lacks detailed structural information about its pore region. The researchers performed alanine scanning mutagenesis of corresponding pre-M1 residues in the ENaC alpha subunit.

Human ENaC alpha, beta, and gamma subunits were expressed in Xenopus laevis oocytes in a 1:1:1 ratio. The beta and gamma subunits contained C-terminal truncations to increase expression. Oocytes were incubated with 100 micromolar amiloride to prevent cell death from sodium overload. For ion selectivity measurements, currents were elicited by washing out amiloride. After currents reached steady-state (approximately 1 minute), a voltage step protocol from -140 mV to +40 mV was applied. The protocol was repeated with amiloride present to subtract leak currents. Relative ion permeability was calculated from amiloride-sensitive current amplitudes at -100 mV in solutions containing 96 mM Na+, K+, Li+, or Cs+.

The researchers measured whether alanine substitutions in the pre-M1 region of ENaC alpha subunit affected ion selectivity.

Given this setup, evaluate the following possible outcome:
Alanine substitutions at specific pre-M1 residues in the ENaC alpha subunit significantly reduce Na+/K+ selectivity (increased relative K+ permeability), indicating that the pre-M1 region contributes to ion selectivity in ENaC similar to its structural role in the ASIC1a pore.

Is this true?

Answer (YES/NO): NO